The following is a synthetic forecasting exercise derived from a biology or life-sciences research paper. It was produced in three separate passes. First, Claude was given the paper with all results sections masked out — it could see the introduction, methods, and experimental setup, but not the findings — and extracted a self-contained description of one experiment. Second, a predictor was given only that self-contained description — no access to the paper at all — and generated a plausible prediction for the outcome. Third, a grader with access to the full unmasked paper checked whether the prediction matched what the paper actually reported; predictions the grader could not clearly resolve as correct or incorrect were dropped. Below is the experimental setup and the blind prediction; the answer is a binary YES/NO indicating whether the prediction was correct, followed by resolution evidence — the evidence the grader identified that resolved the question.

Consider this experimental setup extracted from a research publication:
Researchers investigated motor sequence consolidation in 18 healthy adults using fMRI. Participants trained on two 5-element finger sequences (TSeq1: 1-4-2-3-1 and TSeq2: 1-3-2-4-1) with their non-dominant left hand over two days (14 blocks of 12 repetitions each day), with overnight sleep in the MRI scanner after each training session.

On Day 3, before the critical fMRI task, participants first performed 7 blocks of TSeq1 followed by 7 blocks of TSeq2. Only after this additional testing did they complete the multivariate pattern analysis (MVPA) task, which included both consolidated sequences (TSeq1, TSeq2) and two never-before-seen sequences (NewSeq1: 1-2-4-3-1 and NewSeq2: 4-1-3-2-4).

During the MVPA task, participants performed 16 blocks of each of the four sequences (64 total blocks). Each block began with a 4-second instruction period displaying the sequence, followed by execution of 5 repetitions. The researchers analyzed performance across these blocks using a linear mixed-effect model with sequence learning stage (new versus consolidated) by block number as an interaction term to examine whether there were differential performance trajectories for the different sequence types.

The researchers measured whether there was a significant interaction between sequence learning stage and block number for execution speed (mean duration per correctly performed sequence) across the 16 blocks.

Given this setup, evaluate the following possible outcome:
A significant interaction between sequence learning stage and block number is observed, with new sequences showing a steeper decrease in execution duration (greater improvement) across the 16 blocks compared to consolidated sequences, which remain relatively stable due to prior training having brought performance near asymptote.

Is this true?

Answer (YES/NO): YES